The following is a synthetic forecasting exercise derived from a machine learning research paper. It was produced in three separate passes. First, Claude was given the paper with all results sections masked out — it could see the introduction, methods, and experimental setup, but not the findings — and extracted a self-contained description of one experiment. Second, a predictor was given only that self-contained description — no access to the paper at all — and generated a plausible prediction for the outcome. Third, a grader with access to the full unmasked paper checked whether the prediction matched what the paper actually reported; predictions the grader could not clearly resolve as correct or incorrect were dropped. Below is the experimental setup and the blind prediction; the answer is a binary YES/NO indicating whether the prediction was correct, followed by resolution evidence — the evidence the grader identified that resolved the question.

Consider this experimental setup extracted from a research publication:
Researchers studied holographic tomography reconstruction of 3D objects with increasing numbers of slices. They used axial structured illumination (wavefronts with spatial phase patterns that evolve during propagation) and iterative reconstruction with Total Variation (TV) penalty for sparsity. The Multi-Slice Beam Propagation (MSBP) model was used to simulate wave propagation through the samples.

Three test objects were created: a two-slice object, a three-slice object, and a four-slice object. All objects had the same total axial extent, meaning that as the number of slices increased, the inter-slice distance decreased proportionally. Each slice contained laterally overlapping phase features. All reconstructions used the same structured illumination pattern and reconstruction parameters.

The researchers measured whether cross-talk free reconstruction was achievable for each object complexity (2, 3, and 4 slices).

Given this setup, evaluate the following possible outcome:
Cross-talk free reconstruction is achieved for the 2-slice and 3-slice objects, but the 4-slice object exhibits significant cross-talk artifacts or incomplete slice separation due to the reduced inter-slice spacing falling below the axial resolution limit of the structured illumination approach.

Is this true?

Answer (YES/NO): NO